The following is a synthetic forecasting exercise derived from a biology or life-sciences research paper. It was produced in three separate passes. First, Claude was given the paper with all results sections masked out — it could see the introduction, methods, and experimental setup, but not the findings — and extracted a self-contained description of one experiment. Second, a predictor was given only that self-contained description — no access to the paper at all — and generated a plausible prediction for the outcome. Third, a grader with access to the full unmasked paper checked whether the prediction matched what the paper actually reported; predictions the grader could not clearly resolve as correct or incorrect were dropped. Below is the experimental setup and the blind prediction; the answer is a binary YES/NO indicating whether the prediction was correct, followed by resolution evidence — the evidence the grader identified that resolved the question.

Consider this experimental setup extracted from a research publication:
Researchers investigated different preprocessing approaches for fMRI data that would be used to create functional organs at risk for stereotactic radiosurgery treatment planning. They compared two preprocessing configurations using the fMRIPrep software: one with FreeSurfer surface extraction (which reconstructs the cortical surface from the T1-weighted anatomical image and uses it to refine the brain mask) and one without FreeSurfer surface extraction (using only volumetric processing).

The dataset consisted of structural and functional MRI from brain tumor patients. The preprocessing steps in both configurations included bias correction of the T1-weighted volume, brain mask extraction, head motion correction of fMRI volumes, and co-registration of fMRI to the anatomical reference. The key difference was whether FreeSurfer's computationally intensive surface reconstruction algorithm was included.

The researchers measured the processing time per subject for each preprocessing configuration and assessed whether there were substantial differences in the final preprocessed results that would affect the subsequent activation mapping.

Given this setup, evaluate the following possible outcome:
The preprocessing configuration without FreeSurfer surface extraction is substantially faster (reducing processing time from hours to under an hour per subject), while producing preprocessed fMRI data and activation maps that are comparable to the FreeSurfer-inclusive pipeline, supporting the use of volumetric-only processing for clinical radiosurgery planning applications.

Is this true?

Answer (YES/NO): NO